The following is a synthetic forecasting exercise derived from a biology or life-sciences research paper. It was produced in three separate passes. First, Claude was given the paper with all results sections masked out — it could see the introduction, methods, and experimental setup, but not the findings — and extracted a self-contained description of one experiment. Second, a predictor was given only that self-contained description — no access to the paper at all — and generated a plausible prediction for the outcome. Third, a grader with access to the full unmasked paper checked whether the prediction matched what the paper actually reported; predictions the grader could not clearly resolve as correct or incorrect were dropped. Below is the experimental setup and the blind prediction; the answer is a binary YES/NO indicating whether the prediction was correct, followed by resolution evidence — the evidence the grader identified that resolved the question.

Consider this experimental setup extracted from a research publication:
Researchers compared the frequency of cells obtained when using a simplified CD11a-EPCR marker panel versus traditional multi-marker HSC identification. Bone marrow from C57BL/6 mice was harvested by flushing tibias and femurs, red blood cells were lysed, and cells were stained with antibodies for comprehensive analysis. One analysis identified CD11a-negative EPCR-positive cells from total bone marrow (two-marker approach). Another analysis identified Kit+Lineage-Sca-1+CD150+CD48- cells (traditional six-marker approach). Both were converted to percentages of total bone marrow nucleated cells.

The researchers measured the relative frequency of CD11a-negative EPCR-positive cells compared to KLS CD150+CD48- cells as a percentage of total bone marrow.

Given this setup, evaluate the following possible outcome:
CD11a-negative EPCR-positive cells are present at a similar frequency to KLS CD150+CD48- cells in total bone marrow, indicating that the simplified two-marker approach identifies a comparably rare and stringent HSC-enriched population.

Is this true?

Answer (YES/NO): NO